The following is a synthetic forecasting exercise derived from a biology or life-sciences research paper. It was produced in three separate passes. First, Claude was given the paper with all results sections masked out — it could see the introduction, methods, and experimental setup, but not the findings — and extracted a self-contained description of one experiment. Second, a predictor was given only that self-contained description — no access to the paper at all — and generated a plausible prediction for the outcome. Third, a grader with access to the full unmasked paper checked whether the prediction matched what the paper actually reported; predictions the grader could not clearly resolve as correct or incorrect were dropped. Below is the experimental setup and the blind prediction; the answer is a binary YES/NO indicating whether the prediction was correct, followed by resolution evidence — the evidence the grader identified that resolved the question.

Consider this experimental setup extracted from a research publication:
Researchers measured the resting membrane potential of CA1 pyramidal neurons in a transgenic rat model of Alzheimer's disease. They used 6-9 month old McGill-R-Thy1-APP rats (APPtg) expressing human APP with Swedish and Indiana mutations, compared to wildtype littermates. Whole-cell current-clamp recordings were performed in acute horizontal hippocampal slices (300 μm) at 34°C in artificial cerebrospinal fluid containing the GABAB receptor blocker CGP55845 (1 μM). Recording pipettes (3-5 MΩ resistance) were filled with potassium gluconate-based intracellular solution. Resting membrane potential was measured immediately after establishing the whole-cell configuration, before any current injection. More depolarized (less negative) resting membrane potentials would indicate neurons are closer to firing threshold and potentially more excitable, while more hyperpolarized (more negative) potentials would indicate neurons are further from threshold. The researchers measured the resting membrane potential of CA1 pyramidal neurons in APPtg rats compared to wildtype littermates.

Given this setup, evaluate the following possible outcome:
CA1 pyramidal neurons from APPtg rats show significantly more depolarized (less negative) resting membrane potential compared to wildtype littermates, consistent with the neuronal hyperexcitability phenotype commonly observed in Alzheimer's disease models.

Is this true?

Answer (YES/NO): YES